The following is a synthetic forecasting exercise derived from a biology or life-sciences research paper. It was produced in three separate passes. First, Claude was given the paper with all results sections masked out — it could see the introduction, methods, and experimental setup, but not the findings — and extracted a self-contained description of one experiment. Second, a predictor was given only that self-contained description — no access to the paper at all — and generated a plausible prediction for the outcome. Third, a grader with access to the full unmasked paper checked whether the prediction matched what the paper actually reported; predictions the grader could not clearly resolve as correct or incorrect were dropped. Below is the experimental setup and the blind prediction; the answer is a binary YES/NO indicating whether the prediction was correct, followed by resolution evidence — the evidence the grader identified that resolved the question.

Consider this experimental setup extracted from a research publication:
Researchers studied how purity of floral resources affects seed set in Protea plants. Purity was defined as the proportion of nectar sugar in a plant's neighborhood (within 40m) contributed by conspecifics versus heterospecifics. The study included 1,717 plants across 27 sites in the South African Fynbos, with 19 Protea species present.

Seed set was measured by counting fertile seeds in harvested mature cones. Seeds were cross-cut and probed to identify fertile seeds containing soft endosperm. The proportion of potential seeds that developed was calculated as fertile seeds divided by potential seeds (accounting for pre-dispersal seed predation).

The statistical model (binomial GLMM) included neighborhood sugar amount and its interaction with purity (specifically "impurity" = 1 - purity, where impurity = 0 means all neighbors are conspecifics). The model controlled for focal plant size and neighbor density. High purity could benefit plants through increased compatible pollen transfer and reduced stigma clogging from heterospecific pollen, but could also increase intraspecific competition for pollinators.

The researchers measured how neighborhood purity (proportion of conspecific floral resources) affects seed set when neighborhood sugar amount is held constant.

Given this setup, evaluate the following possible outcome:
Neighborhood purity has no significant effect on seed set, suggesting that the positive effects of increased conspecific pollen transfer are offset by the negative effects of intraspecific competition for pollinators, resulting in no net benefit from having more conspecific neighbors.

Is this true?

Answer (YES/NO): NO